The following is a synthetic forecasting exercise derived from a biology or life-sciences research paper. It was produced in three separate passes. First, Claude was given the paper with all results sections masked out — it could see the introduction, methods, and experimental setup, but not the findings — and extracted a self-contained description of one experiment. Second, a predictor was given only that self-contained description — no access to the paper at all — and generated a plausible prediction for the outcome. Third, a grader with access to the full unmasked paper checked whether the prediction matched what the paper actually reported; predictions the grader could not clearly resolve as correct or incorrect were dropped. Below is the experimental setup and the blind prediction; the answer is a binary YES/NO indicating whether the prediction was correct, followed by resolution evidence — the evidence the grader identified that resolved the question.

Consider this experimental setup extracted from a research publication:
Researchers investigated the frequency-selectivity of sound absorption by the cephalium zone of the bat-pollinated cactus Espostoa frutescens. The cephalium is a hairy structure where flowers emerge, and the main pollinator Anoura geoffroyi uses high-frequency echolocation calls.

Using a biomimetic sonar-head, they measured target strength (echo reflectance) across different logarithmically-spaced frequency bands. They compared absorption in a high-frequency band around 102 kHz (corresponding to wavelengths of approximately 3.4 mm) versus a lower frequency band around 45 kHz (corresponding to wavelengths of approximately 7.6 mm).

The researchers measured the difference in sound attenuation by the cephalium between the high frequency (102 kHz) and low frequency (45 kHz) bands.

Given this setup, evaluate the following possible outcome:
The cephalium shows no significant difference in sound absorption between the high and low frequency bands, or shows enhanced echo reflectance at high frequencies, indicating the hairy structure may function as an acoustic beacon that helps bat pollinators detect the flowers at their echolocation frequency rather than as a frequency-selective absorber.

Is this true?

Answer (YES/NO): NO